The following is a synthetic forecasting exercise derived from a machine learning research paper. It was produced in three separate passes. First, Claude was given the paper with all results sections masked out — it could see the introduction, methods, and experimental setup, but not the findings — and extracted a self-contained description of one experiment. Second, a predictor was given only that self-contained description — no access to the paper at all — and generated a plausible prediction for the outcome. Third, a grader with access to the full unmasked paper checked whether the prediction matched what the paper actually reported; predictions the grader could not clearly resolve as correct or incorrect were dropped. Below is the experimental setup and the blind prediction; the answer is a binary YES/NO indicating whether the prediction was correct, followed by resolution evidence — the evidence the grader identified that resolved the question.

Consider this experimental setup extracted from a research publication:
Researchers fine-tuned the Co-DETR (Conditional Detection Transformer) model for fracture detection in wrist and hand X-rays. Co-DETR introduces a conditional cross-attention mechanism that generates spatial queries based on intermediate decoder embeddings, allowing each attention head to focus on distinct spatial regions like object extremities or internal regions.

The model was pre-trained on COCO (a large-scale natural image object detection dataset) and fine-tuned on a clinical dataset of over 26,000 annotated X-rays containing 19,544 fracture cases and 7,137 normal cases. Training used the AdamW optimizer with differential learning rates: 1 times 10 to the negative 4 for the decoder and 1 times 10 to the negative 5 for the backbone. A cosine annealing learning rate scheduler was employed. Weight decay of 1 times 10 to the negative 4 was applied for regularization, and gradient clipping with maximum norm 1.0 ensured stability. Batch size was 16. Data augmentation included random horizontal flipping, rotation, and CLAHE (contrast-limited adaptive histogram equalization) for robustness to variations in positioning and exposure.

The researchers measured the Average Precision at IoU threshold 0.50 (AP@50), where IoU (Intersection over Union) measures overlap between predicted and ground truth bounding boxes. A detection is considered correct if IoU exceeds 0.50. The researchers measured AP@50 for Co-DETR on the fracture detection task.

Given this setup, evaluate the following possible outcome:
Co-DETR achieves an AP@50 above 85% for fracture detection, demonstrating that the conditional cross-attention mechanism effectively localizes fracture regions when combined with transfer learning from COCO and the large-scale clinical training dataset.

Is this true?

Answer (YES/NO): NO